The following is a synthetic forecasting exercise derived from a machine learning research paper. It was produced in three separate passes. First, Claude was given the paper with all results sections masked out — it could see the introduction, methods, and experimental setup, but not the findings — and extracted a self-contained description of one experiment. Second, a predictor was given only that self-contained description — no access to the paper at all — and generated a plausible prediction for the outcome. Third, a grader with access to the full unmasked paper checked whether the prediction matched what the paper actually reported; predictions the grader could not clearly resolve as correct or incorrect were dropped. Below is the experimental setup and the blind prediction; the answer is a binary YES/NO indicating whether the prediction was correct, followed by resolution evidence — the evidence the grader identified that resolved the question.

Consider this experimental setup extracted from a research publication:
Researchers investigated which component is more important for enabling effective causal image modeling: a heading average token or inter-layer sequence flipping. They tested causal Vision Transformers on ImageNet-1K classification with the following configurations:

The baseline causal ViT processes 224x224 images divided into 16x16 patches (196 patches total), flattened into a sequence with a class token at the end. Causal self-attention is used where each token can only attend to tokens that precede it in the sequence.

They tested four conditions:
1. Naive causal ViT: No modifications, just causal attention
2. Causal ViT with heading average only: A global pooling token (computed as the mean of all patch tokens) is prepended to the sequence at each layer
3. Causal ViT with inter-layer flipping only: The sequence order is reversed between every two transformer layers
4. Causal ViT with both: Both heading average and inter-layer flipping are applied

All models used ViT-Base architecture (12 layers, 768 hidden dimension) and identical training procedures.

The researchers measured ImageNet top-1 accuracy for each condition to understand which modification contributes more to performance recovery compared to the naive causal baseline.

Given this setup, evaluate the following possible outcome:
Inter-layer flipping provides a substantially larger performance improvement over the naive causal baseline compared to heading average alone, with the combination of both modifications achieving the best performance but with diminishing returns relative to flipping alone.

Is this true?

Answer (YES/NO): NO